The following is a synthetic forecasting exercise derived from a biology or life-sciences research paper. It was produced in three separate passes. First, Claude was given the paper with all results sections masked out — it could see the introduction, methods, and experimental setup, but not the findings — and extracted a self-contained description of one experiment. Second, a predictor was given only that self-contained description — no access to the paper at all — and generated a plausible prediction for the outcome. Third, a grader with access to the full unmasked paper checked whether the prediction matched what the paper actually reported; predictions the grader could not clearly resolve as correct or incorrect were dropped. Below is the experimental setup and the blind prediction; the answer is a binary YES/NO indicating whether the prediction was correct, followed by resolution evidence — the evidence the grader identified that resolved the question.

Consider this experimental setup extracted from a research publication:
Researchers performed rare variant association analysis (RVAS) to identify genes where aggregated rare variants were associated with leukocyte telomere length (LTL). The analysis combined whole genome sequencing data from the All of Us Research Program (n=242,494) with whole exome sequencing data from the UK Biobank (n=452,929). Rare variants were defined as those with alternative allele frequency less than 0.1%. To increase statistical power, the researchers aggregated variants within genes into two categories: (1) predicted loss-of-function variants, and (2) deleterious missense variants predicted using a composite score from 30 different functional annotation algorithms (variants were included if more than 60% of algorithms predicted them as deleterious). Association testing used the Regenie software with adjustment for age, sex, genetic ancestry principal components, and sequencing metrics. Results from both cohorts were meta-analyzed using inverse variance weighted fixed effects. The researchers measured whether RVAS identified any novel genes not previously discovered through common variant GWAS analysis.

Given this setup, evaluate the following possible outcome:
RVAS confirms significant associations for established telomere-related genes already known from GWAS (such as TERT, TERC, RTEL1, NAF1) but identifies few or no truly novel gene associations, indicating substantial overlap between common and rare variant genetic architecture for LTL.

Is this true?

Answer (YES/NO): NO